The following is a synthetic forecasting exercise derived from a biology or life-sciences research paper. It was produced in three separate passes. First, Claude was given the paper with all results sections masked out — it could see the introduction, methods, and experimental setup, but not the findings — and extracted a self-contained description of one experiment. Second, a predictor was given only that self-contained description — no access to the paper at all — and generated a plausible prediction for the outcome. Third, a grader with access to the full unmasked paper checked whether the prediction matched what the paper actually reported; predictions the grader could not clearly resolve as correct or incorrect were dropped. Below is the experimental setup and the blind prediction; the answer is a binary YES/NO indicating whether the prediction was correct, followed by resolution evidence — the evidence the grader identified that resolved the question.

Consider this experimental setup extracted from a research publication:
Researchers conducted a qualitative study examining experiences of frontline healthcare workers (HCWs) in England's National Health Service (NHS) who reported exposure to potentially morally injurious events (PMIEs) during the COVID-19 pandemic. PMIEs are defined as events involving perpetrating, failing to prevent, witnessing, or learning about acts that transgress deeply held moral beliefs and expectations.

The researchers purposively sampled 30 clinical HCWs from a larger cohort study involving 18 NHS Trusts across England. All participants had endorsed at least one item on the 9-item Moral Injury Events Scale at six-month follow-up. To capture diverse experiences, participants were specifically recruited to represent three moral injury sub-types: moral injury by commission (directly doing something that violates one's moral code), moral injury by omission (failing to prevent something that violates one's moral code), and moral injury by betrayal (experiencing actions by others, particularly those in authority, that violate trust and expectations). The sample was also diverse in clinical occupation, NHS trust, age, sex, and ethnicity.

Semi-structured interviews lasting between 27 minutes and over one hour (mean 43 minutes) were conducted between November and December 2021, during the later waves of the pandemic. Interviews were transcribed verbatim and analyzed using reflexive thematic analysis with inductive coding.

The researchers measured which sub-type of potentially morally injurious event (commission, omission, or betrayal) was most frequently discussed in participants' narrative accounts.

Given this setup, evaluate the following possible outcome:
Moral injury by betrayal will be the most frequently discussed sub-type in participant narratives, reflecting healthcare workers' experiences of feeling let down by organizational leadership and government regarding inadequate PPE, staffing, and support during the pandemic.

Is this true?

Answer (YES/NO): YES